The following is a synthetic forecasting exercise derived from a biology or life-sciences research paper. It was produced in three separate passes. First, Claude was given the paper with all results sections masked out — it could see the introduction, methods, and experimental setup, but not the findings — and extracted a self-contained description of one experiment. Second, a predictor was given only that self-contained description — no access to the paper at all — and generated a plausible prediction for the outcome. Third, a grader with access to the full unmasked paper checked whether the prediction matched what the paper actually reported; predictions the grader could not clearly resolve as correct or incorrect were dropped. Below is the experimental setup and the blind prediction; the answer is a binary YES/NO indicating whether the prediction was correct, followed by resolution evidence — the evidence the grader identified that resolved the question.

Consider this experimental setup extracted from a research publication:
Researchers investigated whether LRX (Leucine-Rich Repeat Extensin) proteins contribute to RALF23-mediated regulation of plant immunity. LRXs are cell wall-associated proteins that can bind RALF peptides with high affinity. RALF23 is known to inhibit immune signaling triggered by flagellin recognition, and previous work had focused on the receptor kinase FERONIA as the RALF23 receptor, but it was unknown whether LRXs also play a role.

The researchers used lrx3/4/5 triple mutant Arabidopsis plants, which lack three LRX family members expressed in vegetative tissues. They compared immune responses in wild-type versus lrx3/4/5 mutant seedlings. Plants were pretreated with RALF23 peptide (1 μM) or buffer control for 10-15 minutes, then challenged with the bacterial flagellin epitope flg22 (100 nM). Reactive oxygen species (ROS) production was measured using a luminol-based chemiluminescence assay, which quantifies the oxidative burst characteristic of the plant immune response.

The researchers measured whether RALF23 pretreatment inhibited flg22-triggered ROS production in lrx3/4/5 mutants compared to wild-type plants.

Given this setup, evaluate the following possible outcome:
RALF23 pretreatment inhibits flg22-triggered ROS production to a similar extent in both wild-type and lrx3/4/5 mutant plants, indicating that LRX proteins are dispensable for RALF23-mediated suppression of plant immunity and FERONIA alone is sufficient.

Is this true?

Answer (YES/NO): NO